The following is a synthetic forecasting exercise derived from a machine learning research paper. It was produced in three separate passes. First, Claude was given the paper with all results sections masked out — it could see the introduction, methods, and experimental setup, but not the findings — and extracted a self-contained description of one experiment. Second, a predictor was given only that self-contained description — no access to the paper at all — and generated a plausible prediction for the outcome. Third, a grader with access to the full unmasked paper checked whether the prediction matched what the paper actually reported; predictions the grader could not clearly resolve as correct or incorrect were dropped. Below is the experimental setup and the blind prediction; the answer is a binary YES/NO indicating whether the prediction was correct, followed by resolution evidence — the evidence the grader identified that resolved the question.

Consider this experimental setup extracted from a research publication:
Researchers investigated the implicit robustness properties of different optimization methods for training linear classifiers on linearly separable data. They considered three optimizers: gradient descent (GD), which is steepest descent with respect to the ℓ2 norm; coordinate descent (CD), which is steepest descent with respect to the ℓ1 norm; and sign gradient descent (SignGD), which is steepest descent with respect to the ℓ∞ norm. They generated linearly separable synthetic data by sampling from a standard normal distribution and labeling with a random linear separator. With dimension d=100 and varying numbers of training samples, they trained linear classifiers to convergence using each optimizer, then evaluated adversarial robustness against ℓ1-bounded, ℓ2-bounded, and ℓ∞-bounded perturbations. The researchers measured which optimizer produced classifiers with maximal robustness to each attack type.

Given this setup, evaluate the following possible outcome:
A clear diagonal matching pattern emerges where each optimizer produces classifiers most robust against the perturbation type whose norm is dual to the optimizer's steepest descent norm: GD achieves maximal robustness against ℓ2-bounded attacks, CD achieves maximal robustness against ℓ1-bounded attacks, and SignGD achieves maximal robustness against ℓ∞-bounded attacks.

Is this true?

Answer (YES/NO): NO